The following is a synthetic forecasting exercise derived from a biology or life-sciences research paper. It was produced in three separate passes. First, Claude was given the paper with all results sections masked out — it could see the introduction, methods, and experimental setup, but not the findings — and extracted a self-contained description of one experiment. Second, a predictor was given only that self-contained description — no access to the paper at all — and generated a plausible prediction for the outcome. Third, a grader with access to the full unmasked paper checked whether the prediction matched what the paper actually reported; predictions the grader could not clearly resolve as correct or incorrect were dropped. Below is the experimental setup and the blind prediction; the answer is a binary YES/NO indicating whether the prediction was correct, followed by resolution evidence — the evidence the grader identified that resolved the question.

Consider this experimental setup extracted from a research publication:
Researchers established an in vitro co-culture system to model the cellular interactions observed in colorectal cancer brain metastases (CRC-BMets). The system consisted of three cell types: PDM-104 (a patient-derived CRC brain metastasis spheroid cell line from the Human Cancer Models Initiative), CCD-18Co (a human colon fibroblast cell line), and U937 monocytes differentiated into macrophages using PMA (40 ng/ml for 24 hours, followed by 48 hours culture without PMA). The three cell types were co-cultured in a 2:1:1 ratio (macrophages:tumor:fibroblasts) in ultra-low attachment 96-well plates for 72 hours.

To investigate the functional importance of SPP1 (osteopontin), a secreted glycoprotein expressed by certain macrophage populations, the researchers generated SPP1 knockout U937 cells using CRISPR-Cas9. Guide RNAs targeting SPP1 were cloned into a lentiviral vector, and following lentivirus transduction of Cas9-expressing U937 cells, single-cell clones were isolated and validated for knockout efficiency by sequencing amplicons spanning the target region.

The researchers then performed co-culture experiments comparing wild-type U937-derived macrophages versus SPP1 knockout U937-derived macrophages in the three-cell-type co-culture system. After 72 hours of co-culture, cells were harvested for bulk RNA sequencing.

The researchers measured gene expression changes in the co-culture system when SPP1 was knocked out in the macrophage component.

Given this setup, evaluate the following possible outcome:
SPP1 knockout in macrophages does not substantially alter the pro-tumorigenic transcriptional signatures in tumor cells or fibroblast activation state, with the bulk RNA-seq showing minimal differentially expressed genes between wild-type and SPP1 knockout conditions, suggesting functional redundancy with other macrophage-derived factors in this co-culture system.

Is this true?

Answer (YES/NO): NO